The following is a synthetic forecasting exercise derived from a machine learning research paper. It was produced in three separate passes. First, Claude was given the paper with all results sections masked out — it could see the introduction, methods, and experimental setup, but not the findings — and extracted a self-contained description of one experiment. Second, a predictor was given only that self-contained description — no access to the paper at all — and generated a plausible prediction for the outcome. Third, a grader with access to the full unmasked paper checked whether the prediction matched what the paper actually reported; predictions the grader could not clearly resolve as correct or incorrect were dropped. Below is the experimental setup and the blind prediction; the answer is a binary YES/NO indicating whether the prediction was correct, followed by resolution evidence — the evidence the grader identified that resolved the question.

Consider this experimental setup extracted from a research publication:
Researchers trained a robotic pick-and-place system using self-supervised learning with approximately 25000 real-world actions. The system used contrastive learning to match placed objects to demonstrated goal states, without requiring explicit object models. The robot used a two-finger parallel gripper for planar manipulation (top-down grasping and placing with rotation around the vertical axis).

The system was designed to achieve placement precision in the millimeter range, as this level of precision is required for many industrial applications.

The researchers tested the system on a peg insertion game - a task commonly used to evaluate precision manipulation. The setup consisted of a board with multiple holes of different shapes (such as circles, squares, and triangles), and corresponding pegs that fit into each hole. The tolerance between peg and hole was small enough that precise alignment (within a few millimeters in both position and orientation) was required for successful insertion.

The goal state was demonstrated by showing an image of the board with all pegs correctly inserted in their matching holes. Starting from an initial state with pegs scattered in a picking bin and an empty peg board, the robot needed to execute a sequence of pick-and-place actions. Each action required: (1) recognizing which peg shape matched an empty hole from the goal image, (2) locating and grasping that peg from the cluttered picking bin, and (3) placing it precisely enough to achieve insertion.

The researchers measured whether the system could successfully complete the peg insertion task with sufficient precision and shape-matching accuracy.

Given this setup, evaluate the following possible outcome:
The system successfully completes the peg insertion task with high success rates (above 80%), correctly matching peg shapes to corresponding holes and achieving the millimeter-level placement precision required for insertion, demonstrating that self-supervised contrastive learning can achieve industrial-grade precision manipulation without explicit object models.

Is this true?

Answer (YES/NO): NO